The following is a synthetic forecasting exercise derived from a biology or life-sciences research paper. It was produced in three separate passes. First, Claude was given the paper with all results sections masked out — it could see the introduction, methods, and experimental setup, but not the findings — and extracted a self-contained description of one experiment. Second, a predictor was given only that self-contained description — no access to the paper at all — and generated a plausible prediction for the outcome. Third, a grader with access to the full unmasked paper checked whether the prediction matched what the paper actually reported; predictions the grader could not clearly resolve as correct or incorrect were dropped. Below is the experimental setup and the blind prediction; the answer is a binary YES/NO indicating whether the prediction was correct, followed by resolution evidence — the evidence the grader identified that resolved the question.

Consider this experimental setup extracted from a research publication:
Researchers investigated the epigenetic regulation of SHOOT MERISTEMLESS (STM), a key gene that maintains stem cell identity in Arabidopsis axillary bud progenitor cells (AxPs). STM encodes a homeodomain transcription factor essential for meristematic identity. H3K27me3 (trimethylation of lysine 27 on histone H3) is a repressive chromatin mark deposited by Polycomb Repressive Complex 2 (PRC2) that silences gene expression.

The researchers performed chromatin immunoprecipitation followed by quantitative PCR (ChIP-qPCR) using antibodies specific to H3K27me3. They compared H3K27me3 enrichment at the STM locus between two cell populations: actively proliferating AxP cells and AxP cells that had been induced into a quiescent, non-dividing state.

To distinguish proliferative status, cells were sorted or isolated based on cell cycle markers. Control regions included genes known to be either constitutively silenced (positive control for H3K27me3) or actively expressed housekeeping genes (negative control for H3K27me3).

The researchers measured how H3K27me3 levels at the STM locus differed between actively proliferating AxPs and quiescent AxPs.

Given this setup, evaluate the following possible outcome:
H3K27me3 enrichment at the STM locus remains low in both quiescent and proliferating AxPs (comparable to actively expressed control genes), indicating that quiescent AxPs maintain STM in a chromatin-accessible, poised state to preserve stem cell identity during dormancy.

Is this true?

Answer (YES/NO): NO